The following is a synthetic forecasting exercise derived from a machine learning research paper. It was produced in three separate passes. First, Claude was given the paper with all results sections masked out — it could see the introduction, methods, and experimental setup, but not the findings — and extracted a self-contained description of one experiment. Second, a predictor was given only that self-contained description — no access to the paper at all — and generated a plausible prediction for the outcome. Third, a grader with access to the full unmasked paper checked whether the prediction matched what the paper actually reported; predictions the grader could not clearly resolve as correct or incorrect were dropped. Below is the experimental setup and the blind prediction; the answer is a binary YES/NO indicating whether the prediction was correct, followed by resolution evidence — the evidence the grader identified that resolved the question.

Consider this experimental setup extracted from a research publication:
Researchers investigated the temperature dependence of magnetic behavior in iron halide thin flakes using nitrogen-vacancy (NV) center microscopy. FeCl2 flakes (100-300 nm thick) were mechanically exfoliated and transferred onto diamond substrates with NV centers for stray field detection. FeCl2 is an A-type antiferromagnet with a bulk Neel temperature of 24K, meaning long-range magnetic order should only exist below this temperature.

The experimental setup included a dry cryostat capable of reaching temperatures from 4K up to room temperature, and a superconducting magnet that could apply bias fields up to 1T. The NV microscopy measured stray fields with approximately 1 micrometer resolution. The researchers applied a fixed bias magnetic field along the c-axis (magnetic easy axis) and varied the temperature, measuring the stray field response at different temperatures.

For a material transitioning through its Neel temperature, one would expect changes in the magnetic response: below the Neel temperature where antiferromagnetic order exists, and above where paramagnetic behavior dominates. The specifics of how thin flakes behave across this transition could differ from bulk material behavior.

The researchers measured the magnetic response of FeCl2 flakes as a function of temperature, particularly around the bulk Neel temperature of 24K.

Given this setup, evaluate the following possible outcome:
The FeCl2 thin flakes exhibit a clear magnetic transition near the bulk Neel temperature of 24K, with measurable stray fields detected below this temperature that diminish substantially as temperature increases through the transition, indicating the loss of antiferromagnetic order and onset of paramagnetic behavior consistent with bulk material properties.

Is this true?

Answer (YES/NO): NO